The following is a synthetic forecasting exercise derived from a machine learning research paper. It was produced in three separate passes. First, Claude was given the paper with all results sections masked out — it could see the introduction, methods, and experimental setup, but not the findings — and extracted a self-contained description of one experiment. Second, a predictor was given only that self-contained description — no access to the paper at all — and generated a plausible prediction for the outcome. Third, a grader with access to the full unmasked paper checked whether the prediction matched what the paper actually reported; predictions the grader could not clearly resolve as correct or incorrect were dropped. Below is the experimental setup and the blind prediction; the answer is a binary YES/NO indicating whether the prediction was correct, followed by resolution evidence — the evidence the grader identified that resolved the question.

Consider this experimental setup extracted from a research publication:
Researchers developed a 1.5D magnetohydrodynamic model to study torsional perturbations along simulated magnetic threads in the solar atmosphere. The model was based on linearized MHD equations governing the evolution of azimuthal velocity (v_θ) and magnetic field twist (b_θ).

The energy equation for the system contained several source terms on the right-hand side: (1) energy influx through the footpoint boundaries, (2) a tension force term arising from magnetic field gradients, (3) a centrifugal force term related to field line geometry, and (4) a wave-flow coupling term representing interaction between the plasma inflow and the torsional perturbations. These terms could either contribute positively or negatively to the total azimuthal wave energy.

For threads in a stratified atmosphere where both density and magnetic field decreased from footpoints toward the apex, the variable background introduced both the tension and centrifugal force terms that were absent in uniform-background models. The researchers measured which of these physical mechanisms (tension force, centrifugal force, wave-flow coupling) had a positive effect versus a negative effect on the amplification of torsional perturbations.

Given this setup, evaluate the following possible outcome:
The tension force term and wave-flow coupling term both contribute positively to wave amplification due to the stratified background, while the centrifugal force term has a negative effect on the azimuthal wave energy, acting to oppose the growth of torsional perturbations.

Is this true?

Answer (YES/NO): NO